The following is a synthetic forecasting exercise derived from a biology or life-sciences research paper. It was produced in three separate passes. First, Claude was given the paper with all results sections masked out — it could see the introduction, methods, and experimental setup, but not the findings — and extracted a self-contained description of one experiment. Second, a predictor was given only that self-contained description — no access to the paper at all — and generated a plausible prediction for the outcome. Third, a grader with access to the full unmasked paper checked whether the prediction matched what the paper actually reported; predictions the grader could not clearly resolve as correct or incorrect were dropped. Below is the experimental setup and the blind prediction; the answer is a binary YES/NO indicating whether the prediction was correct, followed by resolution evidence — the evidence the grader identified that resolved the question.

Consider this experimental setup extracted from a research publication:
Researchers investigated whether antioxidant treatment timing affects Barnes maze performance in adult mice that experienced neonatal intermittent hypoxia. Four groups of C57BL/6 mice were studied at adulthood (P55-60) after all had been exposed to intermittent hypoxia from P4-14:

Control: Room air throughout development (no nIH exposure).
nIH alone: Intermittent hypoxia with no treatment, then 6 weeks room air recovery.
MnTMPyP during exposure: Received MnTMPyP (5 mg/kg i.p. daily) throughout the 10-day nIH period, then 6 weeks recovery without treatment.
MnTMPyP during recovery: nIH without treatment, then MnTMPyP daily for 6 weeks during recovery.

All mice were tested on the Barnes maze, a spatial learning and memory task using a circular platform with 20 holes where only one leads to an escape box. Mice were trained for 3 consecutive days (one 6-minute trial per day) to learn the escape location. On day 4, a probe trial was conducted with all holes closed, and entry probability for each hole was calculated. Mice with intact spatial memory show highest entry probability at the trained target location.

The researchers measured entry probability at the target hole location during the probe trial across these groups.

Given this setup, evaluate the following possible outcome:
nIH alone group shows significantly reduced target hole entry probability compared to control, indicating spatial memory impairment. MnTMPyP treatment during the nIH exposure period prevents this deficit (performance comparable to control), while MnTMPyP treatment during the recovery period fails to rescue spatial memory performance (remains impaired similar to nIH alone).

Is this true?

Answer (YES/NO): YES